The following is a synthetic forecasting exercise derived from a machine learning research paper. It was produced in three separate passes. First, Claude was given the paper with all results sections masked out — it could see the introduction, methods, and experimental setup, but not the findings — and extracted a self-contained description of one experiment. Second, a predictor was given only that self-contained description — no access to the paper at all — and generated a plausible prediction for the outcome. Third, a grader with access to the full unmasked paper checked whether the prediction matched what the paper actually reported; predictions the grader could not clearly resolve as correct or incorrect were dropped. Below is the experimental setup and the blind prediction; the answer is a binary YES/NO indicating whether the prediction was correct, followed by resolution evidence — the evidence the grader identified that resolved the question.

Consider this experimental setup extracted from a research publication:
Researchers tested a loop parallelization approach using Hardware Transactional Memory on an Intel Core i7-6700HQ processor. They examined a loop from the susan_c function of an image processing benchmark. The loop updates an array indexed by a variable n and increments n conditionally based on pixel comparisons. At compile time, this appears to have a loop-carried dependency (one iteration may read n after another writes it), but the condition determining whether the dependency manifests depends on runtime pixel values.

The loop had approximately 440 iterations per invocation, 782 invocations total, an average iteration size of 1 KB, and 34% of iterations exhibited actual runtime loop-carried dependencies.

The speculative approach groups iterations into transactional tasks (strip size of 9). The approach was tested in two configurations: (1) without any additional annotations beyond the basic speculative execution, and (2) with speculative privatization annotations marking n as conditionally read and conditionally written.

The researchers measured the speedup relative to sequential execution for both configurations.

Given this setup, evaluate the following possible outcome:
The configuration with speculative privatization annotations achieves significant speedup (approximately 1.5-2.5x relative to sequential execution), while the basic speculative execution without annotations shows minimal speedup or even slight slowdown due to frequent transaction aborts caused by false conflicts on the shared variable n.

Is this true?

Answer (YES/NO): NO